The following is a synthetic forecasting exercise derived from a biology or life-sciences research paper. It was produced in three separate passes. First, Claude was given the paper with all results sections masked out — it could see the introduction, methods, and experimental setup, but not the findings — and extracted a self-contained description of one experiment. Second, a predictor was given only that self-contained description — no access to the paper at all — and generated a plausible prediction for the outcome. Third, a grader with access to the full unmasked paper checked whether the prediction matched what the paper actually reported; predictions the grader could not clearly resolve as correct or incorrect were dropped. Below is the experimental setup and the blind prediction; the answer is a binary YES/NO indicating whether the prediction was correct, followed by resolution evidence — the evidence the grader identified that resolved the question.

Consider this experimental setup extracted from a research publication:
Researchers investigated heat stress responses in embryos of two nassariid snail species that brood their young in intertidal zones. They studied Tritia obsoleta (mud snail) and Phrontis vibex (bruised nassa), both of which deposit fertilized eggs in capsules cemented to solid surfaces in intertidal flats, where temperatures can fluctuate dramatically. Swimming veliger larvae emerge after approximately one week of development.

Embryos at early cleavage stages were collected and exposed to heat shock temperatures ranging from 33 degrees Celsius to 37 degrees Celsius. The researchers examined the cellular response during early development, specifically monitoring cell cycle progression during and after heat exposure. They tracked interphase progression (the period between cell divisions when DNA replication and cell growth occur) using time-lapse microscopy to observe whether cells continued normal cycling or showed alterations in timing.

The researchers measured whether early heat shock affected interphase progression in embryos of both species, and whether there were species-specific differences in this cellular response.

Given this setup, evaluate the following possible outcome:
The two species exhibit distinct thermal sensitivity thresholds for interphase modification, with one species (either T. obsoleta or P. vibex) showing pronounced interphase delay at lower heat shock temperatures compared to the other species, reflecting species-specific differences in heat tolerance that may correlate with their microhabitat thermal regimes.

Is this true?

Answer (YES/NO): NO